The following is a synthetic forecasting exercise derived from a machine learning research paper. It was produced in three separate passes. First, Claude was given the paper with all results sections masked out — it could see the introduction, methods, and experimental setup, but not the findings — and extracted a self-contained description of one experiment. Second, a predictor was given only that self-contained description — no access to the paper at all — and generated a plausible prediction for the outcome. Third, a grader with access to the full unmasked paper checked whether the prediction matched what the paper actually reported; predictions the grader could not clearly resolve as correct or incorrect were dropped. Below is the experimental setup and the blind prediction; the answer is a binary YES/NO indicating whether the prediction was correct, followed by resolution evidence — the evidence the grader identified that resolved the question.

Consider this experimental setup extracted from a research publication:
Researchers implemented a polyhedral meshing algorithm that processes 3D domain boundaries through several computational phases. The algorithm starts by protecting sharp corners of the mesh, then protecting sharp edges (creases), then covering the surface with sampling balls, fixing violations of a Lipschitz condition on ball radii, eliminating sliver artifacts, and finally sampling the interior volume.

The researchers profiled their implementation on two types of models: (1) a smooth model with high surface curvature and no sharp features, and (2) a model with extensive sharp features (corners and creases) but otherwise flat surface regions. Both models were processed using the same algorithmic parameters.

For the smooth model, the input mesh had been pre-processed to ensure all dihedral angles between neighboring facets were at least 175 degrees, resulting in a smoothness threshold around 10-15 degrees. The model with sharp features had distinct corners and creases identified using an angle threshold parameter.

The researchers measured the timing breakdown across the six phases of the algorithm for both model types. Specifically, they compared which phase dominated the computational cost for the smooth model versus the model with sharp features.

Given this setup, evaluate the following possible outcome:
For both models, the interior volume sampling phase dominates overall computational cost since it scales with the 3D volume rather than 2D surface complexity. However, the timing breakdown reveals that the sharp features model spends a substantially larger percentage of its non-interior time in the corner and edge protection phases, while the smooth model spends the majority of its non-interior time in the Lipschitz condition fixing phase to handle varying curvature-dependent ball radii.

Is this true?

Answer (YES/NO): NO